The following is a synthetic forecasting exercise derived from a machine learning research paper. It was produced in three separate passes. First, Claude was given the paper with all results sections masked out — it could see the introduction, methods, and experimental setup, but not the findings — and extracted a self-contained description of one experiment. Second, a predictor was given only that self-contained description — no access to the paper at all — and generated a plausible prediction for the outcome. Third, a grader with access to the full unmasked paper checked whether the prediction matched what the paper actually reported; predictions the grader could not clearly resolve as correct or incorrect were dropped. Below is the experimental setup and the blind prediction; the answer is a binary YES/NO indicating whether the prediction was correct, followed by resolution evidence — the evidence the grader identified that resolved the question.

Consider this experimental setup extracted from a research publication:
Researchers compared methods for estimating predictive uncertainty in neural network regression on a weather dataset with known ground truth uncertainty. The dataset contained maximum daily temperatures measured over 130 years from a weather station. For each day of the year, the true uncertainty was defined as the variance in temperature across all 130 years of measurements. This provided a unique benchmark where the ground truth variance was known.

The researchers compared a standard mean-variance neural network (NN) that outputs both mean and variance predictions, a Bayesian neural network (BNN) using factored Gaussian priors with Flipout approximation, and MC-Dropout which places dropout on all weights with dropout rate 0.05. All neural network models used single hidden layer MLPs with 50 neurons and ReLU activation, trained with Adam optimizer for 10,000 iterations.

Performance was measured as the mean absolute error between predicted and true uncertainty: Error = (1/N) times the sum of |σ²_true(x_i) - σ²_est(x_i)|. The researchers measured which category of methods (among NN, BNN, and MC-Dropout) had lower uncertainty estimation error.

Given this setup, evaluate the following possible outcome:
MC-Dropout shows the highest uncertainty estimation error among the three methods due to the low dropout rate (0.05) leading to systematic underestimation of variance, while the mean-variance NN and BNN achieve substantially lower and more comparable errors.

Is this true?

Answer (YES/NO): NO